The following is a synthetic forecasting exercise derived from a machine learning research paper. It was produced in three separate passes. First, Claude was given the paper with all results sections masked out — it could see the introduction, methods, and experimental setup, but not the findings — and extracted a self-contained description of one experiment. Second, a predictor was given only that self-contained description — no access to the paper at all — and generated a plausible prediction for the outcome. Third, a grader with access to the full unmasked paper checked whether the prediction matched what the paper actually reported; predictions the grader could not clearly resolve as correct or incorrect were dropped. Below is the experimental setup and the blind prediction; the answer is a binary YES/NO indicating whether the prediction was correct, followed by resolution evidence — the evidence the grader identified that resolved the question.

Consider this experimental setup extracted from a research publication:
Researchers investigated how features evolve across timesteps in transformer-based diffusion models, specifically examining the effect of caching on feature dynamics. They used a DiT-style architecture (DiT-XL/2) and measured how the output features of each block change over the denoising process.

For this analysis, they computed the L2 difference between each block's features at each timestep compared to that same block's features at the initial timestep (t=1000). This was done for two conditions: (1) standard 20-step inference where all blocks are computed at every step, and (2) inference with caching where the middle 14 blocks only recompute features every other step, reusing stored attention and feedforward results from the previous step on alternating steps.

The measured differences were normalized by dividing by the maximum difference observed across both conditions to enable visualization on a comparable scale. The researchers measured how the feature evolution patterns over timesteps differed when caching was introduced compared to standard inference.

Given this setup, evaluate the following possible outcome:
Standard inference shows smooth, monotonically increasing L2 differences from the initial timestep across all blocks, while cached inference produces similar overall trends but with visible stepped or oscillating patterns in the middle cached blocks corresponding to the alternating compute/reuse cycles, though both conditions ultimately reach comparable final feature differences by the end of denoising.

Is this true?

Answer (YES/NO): NO